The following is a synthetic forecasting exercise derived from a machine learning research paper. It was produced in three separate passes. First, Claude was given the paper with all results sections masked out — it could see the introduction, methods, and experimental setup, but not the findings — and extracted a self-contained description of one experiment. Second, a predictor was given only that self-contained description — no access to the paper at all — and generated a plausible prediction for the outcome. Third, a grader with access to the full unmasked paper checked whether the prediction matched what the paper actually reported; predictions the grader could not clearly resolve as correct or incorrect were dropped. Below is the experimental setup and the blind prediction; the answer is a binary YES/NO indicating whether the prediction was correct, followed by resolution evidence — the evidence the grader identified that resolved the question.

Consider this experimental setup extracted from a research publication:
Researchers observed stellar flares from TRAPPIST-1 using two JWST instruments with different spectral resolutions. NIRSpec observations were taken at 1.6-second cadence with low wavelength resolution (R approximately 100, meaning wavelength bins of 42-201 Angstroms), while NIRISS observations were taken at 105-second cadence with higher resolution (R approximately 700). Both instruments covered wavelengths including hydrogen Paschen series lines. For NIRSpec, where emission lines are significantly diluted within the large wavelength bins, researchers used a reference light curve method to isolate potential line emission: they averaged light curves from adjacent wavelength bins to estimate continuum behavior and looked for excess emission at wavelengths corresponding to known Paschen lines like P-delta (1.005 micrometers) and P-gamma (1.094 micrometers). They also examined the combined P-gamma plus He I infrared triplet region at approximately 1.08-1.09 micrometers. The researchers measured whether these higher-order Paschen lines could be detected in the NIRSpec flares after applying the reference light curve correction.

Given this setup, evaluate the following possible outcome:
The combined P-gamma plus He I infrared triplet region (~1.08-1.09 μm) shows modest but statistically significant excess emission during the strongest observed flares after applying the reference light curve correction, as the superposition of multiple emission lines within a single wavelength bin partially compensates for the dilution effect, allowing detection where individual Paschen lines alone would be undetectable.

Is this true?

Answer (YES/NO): YES